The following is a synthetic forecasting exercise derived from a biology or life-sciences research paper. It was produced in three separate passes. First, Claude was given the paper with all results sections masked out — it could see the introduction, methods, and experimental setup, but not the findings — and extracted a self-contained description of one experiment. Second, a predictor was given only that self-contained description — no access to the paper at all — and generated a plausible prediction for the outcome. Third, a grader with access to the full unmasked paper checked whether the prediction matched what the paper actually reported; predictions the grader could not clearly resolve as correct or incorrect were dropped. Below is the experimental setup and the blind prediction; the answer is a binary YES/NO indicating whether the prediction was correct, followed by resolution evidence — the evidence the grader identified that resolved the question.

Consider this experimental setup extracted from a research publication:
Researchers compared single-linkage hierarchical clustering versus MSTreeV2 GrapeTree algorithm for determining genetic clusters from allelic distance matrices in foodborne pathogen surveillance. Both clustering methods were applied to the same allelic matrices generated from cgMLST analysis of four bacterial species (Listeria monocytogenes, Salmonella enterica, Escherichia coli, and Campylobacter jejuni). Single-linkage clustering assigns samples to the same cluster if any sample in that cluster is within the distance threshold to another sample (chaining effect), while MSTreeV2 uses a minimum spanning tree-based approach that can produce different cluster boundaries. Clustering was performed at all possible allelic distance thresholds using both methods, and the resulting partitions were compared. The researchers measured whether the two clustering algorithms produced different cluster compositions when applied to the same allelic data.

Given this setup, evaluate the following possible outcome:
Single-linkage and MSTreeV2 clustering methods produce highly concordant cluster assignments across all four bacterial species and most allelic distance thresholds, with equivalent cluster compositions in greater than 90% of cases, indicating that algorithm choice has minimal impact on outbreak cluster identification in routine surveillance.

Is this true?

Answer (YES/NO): NO